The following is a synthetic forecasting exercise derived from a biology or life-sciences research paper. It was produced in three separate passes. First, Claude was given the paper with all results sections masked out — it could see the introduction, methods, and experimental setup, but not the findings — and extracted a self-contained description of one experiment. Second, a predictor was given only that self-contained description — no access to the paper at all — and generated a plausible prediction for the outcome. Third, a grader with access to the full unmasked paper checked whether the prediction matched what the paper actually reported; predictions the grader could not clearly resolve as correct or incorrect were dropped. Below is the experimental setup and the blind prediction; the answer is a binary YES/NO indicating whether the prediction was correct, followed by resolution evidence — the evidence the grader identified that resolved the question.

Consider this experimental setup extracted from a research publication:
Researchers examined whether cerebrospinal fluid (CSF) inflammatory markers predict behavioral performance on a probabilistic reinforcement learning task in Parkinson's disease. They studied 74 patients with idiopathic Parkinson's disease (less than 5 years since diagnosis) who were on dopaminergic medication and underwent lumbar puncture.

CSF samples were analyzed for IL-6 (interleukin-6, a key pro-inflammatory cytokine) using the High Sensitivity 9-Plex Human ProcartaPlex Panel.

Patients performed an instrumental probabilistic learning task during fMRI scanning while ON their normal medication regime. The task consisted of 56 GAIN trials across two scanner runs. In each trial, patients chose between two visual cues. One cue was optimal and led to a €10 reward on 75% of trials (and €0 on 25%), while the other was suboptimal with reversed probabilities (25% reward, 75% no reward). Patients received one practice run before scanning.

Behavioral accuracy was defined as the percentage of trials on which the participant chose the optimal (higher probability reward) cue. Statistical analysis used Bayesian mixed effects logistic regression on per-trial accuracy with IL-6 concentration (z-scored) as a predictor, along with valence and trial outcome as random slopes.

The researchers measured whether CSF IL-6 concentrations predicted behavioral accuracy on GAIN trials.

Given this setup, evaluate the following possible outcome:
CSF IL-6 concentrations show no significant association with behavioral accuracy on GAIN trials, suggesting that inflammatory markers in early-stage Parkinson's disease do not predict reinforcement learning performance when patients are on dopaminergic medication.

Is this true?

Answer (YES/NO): YES